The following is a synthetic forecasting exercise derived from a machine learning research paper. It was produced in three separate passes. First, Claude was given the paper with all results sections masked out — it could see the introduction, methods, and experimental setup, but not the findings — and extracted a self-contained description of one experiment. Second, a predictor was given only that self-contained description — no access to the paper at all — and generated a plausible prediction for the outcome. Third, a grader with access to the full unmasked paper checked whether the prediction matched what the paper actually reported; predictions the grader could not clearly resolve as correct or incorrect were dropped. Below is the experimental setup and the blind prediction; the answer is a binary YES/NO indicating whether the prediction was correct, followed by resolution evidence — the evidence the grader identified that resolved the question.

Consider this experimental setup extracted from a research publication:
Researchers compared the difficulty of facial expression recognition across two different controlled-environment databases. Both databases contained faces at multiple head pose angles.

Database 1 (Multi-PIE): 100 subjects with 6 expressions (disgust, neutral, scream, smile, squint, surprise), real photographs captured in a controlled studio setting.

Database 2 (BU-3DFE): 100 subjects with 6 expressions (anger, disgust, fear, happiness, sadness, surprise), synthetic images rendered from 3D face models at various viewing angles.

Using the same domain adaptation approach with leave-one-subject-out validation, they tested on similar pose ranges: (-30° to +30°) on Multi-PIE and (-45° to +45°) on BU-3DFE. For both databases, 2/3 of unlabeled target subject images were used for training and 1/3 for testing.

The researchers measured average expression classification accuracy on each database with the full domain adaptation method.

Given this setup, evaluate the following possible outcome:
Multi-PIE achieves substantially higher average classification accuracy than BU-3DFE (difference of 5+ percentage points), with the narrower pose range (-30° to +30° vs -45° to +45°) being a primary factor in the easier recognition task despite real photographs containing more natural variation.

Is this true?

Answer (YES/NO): YES